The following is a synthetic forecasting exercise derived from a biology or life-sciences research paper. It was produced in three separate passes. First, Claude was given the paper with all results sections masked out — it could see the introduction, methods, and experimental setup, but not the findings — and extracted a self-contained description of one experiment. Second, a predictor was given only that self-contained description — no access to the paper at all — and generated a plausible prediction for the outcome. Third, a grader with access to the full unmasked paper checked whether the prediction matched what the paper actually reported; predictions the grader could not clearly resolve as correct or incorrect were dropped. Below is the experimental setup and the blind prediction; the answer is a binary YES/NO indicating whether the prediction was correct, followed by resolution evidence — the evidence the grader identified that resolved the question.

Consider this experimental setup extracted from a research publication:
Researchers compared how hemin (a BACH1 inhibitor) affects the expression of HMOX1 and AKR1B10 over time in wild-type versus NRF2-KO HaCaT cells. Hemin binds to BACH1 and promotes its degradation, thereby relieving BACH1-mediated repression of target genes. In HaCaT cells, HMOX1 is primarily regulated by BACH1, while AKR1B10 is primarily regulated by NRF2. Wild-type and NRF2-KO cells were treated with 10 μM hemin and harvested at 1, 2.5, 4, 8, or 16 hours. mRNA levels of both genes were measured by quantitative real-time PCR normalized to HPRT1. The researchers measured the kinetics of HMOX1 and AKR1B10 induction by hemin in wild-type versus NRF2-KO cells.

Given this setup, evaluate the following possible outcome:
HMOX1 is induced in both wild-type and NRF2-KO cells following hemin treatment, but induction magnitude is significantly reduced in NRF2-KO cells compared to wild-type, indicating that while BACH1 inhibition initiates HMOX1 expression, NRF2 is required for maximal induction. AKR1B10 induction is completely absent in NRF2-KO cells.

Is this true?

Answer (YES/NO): NO